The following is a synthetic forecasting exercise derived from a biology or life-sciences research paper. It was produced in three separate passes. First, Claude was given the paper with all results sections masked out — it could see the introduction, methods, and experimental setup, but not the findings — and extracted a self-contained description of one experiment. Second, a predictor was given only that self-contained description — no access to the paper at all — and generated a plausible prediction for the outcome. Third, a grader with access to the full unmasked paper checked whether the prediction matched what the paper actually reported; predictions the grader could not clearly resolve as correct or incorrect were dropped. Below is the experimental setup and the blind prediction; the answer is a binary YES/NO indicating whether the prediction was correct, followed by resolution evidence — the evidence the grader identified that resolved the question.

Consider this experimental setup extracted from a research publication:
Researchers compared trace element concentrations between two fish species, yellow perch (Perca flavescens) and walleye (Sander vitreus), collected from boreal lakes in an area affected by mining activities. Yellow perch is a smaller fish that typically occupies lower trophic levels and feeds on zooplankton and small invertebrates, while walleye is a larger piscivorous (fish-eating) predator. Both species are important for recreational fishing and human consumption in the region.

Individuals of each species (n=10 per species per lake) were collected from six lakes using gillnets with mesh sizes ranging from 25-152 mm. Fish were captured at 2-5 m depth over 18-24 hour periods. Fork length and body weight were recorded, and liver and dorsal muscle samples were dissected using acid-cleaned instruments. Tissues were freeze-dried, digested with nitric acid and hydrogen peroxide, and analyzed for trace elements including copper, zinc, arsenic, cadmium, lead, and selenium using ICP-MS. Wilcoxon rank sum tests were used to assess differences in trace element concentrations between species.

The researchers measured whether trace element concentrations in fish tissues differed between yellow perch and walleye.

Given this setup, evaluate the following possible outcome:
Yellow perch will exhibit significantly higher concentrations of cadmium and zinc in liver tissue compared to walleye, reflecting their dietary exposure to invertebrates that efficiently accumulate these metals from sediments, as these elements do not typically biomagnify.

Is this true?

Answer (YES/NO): NO